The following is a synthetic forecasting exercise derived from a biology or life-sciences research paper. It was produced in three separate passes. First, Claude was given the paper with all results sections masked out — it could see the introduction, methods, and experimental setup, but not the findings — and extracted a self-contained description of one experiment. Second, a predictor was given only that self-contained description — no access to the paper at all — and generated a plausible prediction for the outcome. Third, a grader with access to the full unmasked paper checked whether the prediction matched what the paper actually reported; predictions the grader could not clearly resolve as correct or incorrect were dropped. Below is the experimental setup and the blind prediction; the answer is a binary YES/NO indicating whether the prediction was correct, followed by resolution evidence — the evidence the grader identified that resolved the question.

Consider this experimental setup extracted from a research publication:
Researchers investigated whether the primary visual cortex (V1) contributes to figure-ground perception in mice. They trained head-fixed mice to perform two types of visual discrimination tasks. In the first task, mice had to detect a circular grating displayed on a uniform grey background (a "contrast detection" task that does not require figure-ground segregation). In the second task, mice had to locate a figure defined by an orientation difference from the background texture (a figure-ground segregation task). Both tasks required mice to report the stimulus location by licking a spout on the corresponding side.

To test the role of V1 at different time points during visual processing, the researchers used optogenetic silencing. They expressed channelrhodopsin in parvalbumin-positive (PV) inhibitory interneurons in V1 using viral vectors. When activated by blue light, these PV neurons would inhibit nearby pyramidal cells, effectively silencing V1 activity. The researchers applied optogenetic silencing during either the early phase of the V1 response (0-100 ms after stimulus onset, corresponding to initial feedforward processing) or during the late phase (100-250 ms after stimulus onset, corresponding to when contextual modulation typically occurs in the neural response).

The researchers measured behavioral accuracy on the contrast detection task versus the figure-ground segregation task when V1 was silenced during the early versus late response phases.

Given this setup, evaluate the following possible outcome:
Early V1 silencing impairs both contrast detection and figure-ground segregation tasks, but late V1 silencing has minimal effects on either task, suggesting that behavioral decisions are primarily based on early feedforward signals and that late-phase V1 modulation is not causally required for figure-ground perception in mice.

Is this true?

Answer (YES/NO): NO